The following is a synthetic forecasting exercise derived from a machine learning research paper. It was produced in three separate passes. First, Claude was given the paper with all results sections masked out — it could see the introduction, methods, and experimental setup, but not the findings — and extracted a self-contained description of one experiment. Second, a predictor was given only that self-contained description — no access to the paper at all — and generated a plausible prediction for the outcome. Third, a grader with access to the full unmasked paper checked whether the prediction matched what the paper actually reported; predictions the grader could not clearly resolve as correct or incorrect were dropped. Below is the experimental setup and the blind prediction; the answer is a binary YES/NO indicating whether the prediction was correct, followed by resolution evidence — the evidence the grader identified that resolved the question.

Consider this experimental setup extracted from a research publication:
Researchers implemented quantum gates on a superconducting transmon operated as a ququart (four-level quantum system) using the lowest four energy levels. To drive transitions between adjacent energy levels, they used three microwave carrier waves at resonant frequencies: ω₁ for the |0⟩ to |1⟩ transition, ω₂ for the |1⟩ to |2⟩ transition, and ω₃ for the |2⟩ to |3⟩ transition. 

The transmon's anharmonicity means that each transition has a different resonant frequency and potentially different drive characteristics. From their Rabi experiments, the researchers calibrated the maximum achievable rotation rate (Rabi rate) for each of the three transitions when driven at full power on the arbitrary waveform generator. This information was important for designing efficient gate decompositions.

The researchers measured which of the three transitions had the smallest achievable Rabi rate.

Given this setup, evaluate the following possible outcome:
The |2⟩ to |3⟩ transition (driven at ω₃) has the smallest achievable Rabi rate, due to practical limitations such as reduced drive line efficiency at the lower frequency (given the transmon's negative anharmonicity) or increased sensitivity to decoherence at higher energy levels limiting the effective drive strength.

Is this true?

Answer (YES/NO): YES